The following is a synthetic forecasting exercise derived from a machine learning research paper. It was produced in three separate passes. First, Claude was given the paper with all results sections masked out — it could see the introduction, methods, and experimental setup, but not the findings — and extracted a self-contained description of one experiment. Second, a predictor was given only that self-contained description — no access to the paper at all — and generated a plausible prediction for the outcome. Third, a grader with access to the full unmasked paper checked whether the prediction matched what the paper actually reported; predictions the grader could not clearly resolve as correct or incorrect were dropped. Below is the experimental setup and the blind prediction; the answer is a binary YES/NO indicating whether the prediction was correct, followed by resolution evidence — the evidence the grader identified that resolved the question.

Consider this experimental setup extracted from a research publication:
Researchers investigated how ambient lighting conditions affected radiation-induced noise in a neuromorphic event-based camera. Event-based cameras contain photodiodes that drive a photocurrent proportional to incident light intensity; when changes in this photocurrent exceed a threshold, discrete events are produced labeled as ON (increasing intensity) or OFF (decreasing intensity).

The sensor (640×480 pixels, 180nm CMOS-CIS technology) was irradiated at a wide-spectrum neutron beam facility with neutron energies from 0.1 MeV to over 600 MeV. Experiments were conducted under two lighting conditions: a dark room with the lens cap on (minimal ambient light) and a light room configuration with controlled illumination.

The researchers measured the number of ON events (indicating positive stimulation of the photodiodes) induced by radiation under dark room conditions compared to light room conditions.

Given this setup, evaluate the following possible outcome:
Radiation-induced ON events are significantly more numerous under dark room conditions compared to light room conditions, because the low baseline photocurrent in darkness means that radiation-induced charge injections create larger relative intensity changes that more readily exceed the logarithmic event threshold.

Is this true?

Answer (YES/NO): YES